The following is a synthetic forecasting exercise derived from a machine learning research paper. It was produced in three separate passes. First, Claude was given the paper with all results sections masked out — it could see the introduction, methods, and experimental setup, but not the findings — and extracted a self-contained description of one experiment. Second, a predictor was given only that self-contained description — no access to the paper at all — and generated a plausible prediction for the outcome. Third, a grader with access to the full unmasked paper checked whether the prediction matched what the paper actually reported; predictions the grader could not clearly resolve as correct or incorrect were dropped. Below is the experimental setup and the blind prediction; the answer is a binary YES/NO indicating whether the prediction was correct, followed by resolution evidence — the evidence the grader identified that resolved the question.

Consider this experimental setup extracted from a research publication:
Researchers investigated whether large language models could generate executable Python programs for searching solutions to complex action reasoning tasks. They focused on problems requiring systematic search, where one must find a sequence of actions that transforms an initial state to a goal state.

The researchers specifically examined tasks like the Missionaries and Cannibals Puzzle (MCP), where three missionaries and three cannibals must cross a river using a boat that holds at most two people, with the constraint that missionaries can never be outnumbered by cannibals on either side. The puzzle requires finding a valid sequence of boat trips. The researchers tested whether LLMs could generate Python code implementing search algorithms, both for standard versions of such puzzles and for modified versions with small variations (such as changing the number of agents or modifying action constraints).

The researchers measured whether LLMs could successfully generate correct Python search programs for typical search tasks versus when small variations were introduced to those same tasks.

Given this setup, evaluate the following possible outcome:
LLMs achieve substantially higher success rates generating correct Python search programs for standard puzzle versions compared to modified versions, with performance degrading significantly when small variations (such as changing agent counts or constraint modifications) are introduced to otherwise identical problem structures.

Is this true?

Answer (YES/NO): YES